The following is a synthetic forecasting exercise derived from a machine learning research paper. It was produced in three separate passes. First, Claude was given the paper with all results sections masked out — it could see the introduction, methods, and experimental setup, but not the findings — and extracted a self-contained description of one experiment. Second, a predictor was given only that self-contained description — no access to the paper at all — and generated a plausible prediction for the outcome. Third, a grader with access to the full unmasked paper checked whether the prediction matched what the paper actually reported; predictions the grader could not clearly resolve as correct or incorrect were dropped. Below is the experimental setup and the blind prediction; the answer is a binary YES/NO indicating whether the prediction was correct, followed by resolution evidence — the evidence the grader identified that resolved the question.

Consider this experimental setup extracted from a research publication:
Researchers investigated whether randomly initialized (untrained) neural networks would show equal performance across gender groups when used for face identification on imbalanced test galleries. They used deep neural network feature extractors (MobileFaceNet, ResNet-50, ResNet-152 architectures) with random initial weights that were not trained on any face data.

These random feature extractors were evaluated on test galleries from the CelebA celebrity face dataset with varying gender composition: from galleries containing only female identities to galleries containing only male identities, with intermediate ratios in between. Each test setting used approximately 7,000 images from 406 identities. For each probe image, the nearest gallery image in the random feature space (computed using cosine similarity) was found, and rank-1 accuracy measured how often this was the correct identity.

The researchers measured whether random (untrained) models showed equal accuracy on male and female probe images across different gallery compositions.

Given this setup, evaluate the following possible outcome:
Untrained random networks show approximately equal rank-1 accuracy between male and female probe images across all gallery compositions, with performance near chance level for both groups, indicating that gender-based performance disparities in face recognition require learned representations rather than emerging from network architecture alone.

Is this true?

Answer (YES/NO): NO